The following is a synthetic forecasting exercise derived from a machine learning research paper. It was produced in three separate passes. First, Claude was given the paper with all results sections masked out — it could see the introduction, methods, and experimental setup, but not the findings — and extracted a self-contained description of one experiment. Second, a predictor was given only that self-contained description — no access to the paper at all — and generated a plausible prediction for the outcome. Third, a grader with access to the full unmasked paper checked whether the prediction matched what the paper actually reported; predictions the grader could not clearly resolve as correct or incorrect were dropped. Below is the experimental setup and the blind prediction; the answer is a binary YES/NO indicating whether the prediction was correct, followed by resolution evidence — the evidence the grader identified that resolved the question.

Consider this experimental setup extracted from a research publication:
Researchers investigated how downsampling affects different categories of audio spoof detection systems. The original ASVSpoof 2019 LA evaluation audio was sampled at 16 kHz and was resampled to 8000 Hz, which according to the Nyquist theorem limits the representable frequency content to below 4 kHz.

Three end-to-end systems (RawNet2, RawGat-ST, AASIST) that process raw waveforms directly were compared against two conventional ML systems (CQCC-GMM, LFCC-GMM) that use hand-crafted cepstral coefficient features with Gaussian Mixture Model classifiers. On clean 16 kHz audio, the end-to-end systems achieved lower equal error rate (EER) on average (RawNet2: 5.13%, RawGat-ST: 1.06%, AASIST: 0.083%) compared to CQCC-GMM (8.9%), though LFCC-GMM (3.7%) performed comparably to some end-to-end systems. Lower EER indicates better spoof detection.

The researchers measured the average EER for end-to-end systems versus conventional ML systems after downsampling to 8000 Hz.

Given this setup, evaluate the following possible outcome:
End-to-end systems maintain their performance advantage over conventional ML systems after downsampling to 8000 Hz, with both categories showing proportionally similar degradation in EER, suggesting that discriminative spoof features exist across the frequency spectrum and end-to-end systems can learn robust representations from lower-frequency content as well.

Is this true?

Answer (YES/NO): NO